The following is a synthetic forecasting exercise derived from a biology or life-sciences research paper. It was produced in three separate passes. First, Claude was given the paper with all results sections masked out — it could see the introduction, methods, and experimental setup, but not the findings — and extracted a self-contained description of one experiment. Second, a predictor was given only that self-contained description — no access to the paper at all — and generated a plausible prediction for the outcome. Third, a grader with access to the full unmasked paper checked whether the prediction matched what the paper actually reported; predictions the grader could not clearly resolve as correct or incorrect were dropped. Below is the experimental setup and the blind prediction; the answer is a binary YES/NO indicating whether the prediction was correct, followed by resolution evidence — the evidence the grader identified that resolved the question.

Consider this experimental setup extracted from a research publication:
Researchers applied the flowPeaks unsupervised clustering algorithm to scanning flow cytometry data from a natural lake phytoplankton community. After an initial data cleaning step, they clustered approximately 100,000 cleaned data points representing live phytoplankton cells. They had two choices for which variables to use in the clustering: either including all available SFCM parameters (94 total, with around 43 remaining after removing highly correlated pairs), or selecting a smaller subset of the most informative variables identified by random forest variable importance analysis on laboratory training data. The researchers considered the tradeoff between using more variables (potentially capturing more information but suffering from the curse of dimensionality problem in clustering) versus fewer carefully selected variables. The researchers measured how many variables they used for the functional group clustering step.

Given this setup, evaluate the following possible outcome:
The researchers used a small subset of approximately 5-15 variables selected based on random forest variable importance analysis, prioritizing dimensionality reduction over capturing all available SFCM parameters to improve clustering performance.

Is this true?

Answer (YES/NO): YES